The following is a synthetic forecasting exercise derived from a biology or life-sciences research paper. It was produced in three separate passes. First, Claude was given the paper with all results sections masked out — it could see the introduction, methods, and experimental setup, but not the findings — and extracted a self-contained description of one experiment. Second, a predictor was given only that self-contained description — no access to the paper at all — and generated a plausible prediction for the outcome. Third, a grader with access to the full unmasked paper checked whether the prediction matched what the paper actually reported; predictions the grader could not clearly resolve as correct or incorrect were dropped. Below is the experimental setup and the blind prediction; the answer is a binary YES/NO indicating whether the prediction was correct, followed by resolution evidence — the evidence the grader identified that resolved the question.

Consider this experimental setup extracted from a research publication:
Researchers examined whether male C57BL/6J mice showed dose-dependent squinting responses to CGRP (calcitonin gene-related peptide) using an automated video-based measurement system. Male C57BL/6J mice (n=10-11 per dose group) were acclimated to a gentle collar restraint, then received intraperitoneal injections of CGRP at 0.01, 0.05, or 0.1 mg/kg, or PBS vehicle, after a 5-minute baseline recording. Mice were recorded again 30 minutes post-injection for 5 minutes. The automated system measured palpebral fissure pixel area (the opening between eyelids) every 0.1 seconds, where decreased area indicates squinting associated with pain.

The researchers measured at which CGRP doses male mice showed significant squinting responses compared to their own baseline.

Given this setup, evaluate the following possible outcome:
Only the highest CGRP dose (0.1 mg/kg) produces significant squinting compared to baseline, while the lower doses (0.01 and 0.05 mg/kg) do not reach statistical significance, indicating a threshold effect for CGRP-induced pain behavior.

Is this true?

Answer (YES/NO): NO